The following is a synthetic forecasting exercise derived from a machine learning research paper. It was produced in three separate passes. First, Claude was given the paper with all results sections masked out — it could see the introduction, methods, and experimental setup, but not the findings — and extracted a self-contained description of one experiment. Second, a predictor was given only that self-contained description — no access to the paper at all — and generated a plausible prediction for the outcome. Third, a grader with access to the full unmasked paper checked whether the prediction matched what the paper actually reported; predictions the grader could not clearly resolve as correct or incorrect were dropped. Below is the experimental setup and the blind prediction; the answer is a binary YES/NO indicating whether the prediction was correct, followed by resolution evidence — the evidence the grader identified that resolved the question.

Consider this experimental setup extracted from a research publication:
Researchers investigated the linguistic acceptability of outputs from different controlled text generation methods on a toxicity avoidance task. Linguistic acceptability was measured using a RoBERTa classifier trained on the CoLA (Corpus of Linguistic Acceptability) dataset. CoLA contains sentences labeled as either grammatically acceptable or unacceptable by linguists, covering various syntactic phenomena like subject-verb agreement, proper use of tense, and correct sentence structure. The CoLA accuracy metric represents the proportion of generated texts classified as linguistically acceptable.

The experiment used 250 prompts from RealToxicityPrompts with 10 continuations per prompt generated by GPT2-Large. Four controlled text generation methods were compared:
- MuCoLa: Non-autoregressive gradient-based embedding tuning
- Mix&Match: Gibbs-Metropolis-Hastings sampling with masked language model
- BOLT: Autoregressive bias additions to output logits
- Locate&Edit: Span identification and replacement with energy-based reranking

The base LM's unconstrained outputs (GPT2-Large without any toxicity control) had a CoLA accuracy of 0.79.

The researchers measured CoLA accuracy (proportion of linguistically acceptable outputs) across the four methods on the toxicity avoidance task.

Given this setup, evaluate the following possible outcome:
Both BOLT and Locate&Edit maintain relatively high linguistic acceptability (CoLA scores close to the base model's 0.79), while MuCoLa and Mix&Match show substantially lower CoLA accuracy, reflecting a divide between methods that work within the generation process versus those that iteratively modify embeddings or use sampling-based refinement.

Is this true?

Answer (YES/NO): NO